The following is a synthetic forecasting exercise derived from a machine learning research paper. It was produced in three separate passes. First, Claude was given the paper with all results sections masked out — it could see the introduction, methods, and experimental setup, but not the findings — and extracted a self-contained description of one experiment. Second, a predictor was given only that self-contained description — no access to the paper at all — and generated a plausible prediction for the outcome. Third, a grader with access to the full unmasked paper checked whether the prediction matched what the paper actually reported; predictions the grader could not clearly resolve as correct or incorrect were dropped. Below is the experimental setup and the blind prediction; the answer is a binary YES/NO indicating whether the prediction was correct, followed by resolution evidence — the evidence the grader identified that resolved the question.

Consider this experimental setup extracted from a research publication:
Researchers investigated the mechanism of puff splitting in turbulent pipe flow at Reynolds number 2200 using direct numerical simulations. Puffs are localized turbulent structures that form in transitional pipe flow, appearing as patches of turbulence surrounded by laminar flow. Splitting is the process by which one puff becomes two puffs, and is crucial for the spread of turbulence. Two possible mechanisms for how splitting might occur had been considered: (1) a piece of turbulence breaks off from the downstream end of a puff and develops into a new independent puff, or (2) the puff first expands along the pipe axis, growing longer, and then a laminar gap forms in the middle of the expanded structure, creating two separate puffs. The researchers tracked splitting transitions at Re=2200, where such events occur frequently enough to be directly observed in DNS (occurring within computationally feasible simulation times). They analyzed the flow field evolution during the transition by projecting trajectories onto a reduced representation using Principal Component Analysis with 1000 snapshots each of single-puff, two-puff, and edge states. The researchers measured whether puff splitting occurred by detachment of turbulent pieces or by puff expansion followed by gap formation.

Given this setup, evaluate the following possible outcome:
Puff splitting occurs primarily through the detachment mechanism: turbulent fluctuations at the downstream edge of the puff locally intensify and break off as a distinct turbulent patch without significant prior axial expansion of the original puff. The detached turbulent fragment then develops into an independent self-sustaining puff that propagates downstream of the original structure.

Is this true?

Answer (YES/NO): NO